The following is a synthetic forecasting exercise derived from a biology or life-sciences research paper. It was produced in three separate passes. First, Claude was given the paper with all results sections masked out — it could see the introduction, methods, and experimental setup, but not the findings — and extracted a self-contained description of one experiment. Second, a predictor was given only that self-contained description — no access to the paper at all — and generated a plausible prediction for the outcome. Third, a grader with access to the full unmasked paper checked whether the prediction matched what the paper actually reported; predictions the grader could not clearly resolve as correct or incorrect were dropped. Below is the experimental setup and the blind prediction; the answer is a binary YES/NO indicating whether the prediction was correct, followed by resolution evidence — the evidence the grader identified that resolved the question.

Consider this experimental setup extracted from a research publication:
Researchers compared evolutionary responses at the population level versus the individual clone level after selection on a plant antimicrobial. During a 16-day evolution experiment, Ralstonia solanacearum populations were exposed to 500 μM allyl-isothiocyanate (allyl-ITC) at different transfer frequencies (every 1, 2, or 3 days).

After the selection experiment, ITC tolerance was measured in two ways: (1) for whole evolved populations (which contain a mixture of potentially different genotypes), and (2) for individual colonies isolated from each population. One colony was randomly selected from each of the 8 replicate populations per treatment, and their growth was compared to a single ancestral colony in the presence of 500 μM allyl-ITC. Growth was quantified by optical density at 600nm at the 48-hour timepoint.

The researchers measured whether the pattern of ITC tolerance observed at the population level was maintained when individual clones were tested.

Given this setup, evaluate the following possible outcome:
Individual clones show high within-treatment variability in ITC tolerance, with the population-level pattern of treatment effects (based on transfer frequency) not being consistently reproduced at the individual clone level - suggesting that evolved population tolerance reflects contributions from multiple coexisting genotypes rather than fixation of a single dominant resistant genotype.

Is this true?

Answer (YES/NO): NO